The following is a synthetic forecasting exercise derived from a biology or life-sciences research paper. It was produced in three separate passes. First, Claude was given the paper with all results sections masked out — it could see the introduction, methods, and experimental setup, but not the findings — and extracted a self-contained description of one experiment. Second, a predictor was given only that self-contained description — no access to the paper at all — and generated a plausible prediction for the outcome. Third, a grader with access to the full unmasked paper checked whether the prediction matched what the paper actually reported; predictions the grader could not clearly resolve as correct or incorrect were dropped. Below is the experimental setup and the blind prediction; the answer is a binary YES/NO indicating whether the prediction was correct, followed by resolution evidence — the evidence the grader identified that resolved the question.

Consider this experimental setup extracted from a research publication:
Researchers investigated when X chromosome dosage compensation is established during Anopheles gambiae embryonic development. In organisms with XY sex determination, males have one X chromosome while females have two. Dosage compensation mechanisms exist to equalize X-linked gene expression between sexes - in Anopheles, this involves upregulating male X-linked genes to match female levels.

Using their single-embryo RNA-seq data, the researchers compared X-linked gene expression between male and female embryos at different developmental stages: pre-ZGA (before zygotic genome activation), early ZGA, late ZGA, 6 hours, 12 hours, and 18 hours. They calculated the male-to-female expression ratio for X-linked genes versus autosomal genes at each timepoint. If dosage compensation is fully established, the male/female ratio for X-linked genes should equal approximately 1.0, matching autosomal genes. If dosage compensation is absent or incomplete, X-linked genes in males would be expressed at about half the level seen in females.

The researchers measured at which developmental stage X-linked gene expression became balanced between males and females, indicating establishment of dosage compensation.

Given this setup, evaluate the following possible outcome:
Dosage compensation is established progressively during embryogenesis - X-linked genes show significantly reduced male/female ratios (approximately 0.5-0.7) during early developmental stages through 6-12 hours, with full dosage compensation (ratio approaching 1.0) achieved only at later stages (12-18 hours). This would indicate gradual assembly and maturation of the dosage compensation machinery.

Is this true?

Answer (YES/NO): NO